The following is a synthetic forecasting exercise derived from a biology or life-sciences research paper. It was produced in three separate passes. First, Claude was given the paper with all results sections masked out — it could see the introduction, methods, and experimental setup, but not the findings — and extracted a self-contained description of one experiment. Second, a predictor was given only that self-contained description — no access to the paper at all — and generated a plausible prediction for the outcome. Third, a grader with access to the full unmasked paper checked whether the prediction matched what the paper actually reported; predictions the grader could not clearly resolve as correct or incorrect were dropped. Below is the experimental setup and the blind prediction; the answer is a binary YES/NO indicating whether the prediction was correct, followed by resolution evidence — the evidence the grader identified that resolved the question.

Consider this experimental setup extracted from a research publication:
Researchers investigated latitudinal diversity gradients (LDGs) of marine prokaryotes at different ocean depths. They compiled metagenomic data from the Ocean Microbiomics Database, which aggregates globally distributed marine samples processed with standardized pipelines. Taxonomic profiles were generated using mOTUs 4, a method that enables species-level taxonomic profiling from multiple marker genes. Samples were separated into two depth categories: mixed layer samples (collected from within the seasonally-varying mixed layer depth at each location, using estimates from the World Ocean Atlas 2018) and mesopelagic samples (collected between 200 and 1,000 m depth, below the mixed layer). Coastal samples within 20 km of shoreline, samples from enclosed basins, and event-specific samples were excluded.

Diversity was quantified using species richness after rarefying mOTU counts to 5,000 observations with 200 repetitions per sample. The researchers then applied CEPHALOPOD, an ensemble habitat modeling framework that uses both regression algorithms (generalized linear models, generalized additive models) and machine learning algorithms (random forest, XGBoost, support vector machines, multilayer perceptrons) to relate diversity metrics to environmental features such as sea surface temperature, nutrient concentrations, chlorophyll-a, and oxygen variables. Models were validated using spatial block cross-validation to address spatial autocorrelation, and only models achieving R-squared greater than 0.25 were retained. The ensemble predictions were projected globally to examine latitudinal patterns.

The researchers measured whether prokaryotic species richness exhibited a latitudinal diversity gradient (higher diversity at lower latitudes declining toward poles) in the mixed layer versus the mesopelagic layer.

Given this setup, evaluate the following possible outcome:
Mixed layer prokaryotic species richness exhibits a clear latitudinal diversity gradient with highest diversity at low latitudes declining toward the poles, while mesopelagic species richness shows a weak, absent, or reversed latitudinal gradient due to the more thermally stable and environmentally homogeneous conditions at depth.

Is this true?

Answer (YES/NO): YES